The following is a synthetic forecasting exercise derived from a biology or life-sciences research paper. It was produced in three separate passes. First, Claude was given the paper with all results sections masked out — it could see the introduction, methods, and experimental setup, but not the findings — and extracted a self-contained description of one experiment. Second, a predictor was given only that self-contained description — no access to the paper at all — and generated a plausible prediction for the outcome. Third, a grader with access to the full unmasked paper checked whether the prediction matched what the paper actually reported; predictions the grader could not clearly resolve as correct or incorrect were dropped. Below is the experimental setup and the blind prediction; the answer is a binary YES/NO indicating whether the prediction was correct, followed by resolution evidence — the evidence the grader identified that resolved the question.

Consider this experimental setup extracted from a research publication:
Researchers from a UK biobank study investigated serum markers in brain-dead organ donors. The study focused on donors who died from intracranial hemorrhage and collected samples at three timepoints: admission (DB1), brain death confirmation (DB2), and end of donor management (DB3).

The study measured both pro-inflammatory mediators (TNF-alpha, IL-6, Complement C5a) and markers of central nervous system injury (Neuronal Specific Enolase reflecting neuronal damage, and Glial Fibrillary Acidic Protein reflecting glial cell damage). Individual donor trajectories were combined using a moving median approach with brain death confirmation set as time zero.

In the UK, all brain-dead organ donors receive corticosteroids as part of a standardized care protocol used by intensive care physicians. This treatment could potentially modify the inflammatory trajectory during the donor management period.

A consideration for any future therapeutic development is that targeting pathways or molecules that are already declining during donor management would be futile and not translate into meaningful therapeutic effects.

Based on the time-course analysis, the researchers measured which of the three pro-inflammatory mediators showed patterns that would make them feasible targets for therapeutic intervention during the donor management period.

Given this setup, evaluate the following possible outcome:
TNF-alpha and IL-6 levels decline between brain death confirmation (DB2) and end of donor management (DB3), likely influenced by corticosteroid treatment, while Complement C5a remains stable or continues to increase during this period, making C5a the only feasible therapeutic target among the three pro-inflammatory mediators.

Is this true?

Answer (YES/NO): NO